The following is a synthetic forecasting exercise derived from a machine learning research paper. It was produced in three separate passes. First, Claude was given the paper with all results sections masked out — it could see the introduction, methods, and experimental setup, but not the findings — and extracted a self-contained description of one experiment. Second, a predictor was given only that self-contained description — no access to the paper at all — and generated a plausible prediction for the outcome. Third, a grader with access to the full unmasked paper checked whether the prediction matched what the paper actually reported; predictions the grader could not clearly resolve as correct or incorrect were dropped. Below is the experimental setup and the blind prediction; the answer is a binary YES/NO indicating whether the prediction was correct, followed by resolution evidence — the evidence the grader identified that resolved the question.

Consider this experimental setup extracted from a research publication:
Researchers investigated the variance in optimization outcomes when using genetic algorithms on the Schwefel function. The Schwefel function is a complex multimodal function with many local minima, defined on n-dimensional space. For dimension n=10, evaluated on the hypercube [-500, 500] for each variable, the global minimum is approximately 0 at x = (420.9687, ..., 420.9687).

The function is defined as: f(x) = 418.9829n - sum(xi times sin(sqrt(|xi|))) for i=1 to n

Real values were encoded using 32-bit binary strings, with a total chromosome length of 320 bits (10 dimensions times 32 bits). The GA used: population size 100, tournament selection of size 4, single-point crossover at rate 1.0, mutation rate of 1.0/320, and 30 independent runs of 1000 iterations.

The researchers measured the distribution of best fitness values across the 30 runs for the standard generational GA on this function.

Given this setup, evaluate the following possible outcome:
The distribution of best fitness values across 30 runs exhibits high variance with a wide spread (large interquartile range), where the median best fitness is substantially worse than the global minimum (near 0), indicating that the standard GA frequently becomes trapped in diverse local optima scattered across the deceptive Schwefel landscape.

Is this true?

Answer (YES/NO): YES